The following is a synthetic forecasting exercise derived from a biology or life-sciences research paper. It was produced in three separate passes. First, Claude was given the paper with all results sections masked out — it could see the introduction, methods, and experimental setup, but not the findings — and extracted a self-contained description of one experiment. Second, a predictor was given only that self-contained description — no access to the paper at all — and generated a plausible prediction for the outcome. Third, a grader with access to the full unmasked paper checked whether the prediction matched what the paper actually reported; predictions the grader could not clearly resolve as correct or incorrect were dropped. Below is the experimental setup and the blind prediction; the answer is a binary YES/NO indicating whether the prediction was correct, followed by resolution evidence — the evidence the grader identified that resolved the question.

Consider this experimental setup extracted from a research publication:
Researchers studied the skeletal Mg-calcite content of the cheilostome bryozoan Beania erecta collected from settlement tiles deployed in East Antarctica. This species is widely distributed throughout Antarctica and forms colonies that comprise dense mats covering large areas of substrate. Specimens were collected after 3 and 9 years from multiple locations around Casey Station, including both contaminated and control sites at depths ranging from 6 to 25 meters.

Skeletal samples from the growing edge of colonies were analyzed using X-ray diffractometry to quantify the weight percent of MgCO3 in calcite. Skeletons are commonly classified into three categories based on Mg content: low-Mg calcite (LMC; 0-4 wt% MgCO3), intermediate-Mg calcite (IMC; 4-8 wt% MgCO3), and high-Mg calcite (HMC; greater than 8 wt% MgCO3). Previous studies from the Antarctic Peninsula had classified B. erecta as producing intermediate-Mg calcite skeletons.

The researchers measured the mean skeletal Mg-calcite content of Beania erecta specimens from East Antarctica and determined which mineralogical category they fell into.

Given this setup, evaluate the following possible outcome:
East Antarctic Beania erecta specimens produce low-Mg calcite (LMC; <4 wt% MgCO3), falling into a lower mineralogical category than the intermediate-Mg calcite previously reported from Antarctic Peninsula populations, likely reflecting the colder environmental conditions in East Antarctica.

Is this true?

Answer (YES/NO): NO